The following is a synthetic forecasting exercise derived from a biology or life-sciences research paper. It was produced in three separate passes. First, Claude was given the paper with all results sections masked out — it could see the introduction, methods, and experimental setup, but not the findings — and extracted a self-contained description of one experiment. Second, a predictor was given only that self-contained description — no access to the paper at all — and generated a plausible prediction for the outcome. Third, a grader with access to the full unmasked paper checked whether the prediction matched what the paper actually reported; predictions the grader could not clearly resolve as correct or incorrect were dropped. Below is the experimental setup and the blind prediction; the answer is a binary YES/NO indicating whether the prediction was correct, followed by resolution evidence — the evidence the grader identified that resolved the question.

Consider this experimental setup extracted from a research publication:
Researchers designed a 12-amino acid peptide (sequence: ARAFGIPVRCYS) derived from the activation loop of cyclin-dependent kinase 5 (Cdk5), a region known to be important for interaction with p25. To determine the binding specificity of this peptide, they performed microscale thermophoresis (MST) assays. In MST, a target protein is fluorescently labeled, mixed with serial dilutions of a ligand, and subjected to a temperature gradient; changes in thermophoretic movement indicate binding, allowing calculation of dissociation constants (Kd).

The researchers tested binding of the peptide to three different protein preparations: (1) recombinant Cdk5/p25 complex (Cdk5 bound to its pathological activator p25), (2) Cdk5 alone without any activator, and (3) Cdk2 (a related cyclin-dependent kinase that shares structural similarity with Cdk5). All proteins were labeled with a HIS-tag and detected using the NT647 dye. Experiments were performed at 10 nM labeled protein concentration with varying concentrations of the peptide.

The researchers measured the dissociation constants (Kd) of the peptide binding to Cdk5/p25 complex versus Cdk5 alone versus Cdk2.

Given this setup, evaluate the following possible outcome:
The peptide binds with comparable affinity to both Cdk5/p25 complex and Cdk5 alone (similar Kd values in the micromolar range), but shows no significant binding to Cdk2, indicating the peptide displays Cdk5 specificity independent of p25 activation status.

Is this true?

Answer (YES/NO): NO